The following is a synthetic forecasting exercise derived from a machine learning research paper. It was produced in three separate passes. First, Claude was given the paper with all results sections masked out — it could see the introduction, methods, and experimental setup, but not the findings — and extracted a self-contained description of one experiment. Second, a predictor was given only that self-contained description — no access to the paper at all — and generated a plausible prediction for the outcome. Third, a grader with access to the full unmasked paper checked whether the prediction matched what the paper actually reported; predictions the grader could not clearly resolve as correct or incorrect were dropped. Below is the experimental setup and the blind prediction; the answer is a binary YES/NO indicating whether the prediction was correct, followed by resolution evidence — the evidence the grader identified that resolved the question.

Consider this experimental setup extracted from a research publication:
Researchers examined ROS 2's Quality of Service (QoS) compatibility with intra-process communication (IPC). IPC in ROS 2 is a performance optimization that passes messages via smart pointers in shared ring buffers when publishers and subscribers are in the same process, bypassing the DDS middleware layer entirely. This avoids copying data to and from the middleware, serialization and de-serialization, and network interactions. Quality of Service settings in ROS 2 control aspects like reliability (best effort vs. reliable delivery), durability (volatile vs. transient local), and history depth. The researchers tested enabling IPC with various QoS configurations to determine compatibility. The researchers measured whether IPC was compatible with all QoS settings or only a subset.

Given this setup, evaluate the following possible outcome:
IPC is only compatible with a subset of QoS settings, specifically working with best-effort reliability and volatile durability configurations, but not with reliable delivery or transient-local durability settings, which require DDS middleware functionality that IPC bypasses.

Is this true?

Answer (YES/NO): NO